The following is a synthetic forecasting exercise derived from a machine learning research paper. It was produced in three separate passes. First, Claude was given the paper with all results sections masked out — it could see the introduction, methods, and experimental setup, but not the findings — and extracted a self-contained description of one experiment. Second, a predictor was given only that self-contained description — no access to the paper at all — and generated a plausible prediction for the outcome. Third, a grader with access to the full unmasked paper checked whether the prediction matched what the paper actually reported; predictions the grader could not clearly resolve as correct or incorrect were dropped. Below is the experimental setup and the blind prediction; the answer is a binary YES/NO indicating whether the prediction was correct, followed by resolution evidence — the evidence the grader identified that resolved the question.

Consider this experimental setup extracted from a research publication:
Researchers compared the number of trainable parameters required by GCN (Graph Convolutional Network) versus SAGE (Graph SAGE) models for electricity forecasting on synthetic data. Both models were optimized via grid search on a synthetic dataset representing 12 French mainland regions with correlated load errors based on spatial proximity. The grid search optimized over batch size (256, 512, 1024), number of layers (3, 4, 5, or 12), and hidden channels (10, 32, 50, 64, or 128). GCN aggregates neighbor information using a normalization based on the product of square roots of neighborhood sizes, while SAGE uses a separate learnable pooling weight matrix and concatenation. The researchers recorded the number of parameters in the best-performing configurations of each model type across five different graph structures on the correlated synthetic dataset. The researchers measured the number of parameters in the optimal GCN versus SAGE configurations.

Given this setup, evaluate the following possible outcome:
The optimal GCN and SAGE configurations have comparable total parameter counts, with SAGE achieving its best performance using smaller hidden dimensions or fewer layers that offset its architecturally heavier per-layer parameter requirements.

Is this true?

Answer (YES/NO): NO